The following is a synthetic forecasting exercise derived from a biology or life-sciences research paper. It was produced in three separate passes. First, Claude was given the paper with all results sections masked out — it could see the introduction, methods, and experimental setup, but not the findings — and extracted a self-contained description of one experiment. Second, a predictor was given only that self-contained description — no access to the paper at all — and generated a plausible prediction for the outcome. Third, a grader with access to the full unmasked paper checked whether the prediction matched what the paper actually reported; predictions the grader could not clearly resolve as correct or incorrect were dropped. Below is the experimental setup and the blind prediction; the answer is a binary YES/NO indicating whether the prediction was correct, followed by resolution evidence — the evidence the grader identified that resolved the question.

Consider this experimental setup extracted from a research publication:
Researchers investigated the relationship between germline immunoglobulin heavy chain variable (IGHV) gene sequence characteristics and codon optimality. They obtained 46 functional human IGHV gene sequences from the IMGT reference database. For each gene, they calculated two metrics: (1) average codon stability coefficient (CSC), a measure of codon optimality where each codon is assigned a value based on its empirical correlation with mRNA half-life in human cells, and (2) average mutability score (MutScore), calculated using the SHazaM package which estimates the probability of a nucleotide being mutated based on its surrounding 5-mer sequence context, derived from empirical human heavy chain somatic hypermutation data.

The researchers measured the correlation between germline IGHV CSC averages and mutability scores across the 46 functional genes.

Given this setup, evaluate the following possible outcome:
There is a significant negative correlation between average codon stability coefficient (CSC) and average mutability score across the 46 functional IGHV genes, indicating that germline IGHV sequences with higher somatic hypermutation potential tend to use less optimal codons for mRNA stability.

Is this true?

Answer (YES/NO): YES